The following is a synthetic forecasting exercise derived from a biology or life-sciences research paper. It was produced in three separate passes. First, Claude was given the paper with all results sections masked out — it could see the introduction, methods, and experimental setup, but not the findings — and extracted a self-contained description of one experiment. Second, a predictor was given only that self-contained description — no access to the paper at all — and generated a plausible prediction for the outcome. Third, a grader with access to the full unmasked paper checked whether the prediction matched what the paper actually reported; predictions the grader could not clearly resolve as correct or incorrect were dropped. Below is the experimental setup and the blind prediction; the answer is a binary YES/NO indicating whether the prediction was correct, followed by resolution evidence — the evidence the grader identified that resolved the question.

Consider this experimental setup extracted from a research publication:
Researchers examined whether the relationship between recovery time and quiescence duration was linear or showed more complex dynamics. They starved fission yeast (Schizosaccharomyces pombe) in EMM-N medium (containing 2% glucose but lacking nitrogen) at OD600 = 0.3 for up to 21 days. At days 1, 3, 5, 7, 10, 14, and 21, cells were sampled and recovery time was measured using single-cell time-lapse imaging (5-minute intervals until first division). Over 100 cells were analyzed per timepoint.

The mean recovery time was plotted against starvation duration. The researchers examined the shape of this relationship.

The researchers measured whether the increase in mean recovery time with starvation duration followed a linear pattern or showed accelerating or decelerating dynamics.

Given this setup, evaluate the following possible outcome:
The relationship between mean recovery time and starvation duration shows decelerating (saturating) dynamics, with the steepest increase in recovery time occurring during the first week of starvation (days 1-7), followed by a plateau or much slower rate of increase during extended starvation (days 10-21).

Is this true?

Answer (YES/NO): NO